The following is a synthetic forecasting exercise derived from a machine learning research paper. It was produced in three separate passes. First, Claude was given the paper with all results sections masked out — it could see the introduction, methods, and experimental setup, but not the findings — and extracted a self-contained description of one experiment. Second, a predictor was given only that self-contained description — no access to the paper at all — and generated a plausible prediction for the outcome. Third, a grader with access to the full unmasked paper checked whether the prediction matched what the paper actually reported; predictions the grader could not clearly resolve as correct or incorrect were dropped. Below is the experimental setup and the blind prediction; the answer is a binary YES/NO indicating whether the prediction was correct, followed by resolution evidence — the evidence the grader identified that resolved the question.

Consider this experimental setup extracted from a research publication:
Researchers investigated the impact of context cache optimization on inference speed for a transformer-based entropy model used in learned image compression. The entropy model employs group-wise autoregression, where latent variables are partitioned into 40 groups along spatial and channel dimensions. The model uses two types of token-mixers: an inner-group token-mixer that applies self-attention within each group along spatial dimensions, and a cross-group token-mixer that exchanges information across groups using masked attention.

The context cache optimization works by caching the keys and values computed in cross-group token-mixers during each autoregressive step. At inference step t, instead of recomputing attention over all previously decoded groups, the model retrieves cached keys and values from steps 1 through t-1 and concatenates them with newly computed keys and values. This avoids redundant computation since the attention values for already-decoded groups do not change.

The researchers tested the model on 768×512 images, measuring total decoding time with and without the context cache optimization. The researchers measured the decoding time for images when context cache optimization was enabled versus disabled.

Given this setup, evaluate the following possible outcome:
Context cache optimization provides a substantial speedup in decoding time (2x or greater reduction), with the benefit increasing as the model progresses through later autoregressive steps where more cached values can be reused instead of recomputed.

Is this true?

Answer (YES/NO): YES